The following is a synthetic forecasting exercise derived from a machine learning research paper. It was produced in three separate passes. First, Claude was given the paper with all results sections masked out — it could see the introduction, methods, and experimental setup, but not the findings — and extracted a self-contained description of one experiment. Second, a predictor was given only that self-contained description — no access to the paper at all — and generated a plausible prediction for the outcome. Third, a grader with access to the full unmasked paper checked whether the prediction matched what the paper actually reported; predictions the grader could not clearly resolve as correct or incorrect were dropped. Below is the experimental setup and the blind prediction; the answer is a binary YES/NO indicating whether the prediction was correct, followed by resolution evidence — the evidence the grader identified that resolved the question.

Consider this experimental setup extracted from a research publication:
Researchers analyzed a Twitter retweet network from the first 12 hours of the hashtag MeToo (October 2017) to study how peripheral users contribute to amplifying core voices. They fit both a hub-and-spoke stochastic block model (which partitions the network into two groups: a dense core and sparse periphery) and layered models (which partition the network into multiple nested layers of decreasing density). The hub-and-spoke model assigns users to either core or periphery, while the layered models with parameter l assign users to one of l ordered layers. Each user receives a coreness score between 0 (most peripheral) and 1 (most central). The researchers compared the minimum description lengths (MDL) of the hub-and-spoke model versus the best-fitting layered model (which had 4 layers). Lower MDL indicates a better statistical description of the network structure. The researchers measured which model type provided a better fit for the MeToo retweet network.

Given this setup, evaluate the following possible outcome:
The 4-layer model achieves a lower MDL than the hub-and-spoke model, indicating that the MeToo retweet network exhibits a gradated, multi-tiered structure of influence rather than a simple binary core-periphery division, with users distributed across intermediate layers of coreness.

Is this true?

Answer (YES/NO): NO